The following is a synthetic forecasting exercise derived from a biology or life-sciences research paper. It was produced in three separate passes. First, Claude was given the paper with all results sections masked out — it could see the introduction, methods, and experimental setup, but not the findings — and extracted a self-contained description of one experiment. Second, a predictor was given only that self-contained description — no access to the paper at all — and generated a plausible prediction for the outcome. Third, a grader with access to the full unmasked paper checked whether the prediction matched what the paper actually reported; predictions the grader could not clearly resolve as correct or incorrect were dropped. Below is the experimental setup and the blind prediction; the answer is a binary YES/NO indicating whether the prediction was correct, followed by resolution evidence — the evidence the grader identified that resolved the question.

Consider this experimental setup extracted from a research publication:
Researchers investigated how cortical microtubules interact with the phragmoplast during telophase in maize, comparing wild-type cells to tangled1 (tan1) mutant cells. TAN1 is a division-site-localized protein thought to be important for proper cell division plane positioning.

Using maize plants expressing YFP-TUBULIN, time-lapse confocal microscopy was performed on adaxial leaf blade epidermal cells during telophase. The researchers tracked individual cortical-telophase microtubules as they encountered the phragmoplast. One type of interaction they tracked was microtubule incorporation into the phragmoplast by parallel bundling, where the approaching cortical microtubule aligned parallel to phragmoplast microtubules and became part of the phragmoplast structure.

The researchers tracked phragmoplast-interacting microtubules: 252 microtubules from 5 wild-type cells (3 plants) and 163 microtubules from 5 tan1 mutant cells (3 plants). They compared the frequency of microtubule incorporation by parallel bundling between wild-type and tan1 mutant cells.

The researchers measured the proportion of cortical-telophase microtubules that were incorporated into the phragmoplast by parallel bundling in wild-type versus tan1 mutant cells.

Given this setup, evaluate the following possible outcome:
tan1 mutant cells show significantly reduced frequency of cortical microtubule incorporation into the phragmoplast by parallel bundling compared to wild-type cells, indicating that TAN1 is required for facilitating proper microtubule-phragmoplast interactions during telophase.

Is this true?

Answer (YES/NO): NO